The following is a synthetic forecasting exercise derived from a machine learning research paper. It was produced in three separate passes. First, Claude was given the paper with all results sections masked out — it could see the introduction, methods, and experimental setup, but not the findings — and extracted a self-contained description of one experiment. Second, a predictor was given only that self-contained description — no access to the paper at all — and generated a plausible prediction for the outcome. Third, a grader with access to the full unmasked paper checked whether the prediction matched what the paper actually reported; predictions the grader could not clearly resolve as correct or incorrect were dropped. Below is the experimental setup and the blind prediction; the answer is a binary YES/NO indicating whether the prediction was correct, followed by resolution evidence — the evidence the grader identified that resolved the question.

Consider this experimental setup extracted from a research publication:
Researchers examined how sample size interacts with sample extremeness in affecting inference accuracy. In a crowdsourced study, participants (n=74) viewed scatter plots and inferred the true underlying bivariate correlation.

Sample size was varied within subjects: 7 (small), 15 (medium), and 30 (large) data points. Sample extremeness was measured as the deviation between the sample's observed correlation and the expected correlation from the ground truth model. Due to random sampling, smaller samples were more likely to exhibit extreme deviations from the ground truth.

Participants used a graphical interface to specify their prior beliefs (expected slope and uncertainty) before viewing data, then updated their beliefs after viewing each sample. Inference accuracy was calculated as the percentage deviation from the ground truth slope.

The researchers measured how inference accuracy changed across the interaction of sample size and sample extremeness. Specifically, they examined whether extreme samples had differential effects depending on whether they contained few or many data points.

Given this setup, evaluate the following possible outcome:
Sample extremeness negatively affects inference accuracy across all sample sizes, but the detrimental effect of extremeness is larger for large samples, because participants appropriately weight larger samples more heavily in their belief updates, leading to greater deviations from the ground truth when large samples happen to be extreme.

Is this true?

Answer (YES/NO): YES